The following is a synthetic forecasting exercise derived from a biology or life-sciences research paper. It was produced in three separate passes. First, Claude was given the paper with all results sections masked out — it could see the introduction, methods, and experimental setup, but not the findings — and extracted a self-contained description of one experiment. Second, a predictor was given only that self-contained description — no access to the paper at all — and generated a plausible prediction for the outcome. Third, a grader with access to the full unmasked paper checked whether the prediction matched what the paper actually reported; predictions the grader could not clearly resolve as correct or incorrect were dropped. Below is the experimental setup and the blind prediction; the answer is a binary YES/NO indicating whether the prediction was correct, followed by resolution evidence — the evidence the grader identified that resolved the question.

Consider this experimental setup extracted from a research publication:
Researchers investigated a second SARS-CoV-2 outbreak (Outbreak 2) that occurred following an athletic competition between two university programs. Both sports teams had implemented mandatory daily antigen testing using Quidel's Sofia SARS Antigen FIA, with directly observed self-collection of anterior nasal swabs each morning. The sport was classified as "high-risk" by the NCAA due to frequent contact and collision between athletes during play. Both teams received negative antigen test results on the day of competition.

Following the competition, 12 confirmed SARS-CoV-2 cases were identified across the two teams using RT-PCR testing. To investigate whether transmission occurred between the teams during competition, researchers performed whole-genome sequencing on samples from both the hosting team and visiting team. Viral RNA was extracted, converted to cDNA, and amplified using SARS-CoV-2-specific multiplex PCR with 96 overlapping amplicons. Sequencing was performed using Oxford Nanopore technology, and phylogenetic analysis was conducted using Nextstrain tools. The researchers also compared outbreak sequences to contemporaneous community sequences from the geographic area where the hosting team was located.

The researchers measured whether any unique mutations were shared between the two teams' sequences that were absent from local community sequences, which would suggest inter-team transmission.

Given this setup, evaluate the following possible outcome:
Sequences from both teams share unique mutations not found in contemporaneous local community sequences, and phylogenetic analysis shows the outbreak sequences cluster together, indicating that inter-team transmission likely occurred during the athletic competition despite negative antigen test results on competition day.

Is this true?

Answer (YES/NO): YES